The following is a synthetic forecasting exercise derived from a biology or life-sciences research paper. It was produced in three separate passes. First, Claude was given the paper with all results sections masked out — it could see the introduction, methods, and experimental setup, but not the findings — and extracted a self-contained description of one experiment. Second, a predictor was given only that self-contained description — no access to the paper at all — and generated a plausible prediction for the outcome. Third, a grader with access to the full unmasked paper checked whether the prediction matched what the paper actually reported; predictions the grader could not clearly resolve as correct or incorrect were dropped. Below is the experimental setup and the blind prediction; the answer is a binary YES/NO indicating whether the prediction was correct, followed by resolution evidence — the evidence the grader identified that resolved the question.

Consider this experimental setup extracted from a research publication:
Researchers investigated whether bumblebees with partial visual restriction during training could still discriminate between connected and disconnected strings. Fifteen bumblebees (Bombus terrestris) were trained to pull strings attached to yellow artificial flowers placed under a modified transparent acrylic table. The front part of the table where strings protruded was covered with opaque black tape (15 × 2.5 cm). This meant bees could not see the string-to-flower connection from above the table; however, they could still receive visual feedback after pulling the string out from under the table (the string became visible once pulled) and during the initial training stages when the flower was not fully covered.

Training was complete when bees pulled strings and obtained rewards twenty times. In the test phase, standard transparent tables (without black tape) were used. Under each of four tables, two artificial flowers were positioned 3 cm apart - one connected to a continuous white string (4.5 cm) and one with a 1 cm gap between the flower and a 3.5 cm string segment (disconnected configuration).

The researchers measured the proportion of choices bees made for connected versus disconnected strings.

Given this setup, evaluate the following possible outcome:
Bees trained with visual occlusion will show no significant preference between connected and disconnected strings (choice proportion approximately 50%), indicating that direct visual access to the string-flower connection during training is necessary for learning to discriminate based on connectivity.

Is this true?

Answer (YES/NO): NO